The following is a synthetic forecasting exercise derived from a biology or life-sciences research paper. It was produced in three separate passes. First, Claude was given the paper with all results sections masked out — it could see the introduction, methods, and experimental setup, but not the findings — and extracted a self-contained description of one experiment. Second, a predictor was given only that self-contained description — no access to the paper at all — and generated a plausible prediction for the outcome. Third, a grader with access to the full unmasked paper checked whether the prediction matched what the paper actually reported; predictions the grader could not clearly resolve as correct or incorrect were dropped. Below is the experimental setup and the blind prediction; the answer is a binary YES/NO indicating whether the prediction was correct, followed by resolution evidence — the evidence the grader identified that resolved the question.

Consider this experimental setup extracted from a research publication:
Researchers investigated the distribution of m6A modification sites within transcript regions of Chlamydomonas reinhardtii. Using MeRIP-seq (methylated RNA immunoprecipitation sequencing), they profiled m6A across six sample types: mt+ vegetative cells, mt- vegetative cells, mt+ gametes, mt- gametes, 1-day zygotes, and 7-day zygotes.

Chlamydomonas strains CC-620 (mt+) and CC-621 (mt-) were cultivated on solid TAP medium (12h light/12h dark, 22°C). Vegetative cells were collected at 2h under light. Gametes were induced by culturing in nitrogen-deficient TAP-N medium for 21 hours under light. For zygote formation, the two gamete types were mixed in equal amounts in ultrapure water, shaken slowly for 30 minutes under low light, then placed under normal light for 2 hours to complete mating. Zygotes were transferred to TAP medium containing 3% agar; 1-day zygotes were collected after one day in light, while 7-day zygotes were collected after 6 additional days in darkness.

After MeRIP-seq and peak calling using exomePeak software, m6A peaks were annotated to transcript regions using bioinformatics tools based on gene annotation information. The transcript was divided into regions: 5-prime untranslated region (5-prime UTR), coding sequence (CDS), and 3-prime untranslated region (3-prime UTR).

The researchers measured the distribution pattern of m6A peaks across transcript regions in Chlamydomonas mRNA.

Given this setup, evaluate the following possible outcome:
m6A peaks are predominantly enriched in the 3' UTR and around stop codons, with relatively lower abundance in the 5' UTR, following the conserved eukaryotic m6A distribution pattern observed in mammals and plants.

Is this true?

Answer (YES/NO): NO